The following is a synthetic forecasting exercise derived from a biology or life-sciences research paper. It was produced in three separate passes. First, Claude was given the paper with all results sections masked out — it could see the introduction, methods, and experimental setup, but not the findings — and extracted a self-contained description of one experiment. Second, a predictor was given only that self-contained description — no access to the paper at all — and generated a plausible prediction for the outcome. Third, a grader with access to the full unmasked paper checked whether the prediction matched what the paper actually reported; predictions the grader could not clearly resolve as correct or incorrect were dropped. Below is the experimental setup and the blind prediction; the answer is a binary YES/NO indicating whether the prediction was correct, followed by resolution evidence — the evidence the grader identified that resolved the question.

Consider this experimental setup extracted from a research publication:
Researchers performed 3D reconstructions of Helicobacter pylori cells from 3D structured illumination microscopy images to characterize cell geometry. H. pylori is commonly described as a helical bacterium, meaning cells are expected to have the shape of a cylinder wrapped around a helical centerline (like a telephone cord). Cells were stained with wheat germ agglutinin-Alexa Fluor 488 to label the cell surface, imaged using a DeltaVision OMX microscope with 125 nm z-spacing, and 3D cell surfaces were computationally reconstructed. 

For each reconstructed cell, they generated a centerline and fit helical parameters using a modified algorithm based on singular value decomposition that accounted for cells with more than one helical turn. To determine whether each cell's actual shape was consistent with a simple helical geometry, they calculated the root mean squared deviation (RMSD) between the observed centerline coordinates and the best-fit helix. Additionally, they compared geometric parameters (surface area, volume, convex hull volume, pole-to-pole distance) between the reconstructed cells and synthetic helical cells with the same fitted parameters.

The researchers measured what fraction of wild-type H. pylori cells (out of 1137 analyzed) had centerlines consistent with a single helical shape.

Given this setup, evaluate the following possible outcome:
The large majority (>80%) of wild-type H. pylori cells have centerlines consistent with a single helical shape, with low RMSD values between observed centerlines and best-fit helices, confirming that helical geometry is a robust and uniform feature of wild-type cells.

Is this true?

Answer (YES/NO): NO